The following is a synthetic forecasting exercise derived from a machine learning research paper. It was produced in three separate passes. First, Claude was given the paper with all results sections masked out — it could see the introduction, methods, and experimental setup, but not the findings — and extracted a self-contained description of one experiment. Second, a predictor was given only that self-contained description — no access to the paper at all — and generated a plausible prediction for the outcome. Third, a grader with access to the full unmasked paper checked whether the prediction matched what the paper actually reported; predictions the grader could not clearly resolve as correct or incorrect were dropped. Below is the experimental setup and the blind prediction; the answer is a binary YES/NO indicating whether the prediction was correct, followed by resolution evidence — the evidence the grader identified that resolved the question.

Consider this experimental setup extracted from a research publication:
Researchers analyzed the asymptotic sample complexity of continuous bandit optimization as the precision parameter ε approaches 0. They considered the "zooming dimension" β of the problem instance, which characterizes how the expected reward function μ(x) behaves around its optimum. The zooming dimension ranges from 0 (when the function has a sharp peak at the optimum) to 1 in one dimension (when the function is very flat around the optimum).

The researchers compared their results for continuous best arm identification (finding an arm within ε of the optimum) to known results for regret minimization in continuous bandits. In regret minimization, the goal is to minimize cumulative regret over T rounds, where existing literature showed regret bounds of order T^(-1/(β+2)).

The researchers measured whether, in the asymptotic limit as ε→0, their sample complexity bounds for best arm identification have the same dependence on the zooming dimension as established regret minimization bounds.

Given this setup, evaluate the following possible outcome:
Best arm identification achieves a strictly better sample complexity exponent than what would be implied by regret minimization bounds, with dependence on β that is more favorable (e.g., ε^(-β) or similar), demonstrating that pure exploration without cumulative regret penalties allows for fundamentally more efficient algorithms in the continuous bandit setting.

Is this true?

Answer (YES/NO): NO